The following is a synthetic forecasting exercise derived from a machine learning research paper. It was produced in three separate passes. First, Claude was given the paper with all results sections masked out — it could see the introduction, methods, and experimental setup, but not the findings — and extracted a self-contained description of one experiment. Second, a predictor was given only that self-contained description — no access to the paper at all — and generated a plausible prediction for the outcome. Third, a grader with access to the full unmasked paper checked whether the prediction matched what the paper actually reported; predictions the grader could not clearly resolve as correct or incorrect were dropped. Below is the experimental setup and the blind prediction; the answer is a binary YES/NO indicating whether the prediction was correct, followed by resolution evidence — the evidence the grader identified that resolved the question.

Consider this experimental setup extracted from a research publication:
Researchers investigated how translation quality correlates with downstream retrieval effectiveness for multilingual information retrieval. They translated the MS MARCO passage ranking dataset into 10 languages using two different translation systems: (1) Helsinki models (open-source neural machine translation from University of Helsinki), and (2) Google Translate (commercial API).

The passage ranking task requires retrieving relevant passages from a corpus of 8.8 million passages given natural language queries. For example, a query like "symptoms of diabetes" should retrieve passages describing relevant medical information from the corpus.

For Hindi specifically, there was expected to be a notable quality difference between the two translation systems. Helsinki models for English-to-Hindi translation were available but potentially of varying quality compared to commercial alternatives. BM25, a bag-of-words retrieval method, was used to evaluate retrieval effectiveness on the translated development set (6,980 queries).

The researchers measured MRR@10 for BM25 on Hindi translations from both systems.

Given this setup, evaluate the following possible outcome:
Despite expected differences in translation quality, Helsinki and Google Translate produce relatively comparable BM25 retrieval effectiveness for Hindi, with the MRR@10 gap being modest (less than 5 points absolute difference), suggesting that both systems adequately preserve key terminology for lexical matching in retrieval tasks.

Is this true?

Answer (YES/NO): NO